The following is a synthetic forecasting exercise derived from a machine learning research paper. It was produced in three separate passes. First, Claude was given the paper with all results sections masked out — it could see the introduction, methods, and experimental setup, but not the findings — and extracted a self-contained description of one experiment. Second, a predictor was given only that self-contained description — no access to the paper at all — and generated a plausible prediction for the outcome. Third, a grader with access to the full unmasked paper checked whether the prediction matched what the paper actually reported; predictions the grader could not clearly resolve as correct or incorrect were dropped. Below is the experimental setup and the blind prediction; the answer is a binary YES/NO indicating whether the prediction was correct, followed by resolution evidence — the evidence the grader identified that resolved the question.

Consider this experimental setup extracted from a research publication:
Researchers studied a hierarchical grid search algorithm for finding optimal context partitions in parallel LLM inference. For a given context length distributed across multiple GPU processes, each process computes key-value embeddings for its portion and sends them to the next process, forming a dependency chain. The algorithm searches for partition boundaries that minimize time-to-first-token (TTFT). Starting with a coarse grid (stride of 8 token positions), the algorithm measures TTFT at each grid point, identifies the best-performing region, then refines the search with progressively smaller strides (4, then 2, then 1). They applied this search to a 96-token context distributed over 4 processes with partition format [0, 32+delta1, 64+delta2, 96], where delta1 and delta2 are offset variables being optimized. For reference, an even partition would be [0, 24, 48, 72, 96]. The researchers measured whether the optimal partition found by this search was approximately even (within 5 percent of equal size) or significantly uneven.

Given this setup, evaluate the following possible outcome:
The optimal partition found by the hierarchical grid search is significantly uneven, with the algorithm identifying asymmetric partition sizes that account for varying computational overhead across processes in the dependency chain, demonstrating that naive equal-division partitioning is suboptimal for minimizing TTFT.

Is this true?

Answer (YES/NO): YES